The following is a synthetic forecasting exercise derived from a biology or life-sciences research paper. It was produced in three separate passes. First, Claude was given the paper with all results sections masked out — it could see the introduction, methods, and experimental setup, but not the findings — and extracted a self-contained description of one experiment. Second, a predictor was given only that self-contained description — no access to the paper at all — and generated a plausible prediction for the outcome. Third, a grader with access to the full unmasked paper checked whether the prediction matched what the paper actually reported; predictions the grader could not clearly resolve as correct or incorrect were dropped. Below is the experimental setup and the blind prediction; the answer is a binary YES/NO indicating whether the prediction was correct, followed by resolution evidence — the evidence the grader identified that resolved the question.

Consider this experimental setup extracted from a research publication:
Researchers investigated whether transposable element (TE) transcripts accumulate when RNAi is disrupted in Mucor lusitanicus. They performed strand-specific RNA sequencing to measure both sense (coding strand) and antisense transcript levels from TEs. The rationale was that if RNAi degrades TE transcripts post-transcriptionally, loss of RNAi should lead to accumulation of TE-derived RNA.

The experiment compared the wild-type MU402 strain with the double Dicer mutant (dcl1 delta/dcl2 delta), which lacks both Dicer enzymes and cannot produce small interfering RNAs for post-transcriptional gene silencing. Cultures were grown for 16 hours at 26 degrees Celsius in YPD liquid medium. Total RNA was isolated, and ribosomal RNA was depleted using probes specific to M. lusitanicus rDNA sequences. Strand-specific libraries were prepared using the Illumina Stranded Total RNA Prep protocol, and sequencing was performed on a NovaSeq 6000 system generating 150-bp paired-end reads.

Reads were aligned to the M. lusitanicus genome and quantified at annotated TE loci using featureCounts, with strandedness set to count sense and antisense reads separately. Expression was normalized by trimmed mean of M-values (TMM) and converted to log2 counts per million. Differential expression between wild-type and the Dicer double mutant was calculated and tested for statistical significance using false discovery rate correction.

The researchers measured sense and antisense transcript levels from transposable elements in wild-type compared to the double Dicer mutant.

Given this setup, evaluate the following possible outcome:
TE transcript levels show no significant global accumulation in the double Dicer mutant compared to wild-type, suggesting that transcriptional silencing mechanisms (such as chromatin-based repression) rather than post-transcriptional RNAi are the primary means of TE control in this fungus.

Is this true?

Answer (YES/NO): NO